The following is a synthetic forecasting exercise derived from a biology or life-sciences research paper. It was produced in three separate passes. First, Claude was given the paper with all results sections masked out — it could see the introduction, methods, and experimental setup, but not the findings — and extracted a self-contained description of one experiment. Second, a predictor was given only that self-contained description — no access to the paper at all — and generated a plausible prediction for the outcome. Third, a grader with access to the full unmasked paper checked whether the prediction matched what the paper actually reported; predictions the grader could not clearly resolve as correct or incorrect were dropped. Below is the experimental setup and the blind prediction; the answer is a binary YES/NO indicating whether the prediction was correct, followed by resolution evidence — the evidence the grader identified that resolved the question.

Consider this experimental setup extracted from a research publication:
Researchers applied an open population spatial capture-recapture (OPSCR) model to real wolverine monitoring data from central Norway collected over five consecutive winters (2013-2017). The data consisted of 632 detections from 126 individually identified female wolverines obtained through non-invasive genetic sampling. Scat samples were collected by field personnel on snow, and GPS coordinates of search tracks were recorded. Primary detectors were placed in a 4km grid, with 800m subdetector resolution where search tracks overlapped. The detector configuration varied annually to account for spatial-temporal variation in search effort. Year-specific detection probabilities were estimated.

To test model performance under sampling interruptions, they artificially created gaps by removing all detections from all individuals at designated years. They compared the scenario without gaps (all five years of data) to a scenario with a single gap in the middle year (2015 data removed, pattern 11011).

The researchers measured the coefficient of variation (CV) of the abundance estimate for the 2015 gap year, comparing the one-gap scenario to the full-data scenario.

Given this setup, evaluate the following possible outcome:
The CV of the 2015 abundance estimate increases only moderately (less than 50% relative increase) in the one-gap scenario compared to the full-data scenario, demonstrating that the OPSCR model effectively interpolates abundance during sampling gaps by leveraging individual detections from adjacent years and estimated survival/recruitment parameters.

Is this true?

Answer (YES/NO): YES